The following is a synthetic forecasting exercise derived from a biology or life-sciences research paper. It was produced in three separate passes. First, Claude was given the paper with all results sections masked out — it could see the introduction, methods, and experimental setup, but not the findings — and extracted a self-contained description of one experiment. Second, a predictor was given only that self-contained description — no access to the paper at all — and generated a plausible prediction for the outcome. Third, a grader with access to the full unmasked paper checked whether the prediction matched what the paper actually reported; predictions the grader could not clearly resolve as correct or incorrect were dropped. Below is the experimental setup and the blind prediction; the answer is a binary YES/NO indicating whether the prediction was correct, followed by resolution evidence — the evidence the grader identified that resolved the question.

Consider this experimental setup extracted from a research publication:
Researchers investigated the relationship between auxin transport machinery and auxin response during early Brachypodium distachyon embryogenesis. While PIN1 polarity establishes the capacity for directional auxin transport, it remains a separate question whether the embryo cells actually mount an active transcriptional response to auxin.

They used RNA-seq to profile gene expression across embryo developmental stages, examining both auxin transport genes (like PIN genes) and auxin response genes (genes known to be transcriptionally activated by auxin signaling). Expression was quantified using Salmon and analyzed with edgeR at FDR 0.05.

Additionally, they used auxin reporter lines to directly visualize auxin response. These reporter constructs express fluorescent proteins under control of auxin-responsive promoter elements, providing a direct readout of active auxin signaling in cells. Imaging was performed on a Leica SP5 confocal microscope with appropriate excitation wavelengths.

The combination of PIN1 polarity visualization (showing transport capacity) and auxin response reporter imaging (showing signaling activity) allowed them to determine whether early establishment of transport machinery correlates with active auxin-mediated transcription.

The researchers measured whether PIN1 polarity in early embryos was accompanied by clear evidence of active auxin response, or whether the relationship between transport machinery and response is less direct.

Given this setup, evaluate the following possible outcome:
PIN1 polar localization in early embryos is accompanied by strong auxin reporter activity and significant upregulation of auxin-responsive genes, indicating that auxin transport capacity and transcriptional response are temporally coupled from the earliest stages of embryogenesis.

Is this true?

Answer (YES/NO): NO